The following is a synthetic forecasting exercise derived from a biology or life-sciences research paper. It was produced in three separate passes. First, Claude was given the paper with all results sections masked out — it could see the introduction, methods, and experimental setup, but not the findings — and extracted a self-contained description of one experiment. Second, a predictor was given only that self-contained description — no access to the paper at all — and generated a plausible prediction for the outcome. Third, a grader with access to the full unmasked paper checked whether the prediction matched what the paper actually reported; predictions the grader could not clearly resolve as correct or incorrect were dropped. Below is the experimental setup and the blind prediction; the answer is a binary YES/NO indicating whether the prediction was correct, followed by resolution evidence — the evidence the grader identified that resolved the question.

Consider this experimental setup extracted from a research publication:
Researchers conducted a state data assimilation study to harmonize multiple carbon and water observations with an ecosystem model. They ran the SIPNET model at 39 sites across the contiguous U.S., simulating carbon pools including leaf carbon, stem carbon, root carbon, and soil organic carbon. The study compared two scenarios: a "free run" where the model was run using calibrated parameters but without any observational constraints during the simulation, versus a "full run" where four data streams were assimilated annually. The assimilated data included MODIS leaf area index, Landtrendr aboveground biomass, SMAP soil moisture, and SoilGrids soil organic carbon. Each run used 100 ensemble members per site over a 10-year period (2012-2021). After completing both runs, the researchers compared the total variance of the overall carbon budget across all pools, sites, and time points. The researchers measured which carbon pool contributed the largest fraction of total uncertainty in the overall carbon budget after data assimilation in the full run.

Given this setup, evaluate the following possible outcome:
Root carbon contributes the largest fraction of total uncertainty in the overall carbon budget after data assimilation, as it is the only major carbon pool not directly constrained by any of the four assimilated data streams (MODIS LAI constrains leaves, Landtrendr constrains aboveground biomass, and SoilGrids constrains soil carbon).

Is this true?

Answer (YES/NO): NO